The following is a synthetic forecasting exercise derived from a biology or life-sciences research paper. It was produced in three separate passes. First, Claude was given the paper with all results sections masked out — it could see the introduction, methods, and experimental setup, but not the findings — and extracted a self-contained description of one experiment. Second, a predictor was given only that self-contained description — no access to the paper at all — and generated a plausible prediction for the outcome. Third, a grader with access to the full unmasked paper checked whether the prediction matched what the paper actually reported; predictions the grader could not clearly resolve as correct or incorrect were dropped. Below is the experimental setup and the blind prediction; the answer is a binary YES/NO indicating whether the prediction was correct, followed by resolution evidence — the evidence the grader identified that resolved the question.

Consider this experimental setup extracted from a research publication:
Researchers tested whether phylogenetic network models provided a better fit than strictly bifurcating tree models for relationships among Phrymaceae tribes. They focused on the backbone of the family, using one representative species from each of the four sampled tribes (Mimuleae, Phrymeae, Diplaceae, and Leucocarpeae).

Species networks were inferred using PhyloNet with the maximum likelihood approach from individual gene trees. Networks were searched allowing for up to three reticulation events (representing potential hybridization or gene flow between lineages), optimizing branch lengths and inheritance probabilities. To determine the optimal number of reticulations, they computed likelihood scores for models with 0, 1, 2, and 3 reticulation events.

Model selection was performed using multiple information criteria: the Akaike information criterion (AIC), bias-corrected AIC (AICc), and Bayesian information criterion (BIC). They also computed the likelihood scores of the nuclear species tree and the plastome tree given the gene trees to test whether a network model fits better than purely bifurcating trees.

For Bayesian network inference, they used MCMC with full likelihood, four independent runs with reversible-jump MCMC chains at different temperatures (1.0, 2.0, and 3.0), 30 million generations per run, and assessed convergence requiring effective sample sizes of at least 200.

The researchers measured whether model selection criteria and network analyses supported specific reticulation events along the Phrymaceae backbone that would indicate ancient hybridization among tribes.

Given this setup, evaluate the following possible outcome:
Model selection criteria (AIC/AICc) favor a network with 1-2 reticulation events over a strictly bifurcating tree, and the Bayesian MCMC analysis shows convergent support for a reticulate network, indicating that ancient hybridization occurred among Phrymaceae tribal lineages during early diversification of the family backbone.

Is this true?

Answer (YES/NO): NO